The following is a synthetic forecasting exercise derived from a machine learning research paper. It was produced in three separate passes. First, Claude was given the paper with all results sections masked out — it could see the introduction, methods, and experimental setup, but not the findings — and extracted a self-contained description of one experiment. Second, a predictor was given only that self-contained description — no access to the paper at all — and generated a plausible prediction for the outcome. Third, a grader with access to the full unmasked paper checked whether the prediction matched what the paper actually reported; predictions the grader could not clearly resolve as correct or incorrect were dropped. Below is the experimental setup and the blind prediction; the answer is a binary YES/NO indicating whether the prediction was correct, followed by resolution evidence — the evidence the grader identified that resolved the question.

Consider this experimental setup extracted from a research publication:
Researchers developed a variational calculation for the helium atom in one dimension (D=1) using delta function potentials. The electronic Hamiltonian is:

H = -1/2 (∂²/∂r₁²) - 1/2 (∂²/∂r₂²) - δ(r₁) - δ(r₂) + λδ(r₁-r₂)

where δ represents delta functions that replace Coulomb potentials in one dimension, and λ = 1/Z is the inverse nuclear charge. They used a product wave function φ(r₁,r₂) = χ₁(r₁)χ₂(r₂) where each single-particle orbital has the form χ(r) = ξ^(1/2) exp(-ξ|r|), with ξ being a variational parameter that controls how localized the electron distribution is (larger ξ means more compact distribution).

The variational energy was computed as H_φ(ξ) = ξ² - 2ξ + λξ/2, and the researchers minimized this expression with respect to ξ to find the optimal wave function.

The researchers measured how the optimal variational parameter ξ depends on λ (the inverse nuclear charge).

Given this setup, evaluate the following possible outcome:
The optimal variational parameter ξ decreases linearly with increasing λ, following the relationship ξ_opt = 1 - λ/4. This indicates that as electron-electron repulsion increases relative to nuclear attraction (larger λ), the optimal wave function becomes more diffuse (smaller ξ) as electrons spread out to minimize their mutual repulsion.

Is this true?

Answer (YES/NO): YES